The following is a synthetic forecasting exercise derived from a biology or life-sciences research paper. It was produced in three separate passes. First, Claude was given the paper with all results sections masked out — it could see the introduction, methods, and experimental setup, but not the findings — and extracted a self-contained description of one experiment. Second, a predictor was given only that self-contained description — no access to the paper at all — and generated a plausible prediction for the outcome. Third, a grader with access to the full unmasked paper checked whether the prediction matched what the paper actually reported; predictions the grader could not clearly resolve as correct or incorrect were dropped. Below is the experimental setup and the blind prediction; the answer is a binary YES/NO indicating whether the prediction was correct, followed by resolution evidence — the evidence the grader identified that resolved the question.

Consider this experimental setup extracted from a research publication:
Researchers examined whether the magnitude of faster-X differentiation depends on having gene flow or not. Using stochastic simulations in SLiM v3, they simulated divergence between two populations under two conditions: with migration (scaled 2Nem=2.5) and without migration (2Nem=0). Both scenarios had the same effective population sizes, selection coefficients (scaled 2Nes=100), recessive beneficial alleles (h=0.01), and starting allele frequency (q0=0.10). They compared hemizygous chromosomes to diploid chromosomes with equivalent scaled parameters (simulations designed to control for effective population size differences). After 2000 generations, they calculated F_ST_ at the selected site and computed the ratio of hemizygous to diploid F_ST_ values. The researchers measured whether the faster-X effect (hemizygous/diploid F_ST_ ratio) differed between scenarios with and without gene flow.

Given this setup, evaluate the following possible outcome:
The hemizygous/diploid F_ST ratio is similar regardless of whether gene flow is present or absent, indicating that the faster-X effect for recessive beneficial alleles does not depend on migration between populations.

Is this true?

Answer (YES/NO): NO